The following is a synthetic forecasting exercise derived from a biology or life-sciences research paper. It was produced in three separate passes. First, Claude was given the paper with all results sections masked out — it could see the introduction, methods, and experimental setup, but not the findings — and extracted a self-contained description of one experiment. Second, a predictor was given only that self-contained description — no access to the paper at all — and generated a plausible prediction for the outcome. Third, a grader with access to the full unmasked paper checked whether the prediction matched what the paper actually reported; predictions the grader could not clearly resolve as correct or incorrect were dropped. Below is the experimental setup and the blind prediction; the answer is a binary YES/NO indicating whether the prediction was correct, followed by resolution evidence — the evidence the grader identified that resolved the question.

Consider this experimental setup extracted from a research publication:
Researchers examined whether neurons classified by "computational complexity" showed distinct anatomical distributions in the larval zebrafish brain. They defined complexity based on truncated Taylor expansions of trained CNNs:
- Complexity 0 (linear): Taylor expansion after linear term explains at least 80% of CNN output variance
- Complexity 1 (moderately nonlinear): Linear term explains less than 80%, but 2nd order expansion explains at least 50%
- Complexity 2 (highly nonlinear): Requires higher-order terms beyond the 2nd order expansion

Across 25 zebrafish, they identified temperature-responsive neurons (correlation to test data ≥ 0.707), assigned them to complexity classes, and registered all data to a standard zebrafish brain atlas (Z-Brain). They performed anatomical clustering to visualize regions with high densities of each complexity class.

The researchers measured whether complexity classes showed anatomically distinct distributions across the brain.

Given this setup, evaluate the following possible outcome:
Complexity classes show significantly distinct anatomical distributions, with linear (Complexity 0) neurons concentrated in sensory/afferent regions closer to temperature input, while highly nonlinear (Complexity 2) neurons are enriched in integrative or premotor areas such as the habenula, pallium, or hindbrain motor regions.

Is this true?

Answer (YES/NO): NO